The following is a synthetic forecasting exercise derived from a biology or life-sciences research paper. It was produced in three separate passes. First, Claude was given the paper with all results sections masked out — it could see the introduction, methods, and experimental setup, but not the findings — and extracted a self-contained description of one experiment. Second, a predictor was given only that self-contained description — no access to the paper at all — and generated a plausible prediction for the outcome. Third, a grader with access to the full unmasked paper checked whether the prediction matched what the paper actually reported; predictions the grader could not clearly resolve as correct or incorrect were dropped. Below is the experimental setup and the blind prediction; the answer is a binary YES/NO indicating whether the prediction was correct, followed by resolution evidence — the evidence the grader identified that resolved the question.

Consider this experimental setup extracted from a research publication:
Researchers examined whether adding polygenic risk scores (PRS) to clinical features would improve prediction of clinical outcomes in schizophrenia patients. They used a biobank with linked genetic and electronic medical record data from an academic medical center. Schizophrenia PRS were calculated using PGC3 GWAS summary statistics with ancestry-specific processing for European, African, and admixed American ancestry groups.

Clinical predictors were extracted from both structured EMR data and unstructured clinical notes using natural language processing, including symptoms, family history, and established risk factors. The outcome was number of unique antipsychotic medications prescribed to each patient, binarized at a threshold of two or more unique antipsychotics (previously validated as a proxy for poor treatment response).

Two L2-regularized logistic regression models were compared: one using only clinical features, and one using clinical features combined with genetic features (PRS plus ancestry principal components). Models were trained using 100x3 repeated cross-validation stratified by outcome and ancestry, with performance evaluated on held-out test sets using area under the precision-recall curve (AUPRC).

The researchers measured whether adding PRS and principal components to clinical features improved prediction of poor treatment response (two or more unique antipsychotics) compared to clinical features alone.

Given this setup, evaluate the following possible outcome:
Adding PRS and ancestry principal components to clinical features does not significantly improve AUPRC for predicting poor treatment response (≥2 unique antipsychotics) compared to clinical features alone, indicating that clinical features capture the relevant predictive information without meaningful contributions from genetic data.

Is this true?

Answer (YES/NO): YES